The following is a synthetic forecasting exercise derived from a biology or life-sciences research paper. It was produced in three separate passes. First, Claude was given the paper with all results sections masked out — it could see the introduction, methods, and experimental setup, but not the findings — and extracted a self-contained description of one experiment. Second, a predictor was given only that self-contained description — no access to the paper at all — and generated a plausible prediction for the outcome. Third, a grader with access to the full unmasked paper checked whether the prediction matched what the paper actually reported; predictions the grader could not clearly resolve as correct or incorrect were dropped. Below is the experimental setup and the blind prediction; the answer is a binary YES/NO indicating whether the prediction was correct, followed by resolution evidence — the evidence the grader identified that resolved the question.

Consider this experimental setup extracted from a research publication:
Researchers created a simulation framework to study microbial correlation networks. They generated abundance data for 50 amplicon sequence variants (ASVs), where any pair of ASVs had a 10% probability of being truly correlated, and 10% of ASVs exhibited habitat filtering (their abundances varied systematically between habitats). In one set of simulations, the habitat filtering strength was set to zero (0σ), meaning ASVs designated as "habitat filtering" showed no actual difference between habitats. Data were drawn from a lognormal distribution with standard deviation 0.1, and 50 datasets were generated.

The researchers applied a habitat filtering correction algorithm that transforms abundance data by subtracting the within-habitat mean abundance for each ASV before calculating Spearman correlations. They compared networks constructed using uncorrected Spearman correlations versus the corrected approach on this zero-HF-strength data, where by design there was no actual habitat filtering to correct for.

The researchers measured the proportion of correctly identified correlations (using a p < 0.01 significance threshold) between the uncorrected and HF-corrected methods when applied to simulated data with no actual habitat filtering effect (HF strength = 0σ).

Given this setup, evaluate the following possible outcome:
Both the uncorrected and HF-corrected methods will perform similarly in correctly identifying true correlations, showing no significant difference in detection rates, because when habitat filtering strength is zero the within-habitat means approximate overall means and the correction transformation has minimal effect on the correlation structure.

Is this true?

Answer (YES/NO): YES